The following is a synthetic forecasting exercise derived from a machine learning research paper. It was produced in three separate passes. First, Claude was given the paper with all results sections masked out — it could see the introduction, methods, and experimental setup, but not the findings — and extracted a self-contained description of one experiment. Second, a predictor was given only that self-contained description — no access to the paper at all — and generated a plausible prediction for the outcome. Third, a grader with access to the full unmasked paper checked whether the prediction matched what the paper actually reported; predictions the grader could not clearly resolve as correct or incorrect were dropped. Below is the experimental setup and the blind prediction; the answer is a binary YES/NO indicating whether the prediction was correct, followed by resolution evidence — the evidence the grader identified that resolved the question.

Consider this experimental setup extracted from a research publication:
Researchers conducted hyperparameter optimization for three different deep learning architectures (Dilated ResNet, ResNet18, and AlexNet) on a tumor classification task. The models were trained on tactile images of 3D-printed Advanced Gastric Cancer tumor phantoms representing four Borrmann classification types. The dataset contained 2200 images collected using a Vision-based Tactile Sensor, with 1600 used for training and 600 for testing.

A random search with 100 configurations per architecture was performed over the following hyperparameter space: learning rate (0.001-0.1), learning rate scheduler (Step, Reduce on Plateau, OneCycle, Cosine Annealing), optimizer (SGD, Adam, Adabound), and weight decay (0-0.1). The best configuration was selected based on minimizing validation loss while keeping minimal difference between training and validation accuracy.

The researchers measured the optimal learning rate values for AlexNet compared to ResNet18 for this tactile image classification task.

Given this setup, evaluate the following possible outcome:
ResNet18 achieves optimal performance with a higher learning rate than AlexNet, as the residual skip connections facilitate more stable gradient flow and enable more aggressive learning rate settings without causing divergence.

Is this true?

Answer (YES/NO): YES